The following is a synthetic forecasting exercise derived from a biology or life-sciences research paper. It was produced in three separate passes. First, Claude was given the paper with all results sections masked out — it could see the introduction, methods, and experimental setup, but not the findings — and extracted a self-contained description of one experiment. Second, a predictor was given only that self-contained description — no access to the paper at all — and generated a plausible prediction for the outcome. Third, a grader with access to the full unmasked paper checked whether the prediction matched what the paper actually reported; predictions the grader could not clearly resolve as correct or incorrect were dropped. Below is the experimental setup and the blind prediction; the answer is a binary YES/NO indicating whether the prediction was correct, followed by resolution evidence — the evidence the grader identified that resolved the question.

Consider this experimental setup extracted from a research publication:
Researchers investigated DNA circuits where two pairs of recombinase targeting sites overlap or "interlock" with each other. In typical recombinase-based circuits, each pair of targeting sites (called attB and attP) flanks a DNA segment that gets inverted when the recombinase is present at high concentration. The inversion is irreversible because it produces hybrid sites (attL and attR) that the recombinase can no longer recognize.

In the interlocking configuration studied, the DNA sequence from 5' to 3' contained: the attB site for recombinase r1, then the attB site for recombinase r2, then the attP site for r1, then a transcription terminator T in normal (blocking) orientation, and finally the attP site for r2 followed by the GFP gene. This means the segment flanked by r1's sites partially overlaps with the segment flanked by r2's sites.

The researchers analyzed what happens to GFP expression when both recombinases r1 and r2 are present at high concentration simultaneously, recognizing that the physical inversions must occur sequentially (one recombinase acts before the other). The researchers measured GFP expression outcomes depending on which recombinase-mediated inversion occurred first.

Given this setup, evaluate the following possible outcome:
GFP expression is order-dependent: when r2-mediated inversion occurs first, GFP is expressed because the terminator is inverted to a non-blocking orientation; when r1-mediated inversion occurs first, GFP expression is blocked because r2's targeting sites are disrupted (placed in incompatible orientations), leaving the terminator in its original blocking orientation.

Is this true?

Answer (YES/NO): YES